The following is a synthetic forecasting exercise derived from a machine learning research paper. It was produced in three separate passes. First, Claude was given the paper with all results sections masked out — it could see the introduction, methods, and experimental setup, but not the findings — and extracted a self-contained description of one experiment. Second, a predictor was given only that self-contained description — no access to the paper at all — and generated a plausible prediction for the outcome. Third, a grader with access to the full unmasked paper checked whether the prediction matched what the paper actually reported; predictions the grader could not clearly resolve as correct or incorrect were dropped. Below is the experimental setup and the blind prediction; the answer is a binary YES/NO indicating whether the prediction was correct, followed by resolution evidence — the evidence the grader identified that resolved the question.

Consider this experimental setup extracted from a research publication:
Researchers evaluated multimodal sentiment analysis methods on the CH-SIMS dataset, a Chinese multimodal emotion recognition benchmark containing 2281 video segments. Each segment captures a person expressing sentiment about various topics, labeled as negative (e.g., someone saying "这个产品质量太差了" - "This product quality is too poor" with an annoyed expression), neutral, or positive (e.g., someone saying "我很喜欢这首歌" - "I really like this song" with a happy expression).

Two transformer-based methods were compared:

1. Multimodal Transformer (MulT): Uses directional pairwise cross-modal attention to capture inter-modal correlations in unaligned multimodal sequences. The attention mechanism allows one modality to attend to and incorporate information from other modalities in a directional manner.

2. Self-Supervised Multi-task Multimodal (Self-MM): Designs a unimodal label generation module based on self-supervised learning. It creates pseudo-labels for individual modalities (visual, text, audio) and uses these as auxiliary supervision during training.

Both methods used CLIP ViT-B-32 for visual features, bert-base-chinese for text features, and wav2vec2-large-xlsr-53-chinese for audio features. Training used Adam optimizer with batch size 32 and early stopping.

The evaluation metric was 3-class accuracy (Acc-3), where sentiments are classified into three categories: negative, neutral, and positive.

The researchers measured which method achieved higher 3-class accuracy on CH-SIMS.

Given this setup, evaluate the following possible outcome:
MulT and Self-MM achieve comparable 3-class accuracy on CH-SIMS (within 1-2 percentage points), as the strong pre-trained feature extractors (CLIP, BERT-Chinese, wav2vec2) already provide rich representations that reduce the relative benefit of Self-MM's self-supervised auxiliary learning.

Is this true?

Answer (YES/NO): YES